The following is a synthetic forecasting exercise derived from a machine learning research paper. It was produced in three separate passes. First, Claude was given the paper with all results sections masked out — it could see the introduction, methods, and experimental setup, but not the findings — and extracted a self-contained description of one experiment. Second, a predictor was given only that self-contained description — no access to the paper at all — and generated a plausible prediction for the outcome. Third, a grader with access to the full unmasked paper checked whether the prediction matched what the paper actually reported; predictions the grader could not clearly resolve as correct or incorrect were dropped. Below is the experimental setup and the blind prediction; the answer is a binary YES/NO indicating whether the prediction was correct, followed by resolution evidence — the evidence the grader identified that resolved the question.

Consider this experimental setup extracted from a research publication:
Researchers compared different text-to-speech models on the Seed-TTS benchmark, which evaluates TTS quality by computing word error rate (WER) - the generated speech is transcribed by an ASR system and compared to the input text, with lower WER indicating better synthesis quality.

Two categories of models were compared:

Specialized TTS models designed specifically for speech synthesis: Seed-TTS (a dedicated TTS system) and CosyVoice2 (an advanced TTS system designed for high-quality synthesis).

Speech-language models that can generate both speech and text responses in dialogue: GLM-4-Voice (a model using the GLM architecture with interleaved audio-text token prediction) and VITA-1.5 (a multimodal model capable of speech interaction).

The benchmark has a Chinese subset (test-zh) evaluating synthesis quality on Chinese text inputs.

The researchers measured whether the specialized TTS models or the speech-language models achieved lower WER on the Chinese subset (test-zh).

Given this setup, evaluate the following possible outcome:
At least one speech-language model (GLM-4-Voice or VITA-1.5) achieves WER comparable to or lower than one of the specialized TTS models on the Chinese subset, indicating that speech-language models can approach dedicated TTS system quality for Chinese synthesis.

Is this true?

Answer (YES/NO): NO